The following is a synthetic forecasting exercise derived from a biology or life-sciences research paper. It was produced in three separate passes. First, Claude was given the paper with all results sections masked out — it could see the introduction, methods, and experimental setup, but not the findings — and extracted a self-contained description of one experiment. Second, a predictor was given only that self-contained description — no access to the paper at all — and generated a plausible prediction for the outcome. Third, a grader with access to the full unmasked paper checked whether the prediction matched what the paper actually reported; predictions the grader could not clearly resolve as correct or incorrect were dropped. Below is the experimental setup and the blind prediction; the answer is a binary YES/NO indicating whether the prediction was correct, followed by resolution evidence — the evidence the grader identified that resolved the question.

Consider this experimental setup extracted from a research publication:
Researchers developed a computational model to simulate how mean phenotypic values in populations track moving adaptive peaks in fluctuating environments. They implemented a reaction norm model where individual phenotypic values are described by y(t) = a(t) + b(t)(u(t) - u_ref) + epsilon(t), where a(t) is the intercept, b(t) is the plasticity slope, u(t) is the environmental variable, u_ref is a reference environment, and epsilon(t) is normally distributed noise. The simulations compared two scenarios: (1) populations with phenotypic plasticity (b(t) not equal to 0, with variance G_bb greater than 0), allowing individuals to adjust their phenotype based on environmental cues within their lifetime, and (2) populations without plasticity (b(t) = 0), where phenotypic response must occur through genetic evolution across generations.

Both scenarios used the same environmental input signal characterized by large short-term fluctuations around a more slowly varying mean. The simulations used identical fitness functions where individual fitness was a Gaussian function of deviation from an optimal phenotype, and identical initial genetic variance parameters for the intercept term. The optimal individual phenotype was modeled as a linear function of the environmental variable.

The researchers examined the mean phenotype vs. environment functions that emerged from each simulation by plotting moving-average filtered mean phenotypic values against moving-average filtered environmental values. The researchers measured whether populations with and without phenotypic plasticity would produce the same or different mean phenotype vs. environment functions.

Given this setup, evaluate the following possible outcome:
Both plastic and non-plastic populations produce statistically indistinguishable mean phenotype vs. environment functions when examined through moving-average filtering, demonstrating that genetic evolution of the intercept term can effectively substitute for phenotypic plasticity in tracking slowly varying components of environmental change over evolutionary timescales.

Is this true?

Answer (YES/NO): YES